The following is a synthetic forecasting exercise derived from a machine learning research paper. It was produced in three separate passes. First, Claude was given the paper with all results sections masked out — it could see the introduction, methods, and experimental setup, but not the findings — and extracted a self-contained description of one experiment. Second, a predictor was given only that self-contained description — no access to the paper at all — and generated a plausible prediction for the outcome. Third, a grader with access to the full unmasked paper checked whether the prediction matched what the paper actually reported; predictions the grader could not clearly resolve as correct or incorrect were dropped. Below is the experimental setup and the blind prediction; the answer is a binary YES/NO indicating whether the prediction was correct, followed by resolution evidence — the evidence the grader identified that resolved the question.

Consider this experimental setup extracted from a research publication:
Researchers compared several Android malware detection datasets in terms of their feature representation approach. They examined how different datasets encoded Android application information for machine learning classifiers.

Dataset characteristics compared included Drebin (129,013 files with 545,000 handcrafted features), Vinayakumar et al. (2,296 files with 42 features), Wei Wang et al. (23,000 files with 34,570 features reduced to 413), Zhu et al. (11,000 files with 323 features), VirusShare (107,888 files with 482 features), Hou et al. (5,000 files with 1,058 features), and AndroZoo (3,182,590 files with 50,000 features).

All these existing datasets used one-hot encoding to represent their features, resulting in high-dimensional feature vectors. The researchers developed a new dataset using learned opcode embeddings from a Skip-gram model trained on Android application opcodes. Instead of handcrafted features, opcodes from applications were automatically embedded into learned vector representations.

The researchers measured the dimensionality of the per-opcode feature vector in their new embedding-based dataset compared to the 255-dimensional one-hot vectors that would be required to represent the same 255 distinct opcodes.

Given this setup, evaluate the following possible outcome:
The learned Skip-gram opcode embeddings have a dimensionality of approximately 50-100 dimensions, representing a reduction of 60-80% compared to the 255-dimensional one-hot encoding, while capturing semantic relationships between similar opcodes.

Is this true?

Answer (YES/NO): NO